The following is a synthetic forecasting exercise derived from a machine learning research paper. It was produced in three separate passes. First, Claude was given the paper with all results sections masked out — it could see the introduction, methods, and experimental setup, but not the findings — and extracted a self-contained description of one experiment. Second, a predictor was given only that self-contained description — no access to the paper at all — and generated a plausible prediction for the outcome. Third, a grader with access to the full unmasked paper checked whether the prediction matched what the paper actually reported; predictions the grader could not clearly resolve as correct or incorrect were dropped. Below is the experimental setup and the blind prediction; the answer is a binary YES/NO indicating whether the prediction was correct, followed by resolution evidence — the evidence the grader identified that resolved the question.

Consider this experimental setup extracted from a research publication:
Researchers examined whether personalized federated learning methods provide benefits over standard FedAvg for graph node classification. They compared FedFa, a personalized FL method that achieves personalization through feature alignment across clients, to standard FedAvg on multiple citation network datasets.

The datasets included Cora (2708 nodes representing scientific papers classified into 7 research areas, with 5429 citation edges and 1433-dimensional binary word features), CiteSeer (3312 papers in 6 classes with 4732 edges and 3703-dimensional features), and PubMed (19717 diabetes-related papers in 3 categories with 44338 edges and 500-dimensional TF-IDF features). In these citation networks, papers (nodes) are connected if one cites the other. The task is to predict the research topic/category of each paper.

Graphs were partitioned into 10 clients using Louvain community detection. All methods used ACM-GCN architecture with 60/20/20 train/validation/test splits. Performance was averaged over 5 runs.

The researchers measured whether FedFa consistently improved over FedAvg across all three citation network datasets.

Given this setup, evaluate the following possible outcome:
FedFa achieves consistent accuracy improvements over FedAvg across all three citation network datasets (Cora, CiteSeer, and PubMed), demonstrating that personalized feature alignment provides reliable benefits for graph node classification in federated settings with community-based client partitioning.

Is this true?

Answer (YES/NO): YES